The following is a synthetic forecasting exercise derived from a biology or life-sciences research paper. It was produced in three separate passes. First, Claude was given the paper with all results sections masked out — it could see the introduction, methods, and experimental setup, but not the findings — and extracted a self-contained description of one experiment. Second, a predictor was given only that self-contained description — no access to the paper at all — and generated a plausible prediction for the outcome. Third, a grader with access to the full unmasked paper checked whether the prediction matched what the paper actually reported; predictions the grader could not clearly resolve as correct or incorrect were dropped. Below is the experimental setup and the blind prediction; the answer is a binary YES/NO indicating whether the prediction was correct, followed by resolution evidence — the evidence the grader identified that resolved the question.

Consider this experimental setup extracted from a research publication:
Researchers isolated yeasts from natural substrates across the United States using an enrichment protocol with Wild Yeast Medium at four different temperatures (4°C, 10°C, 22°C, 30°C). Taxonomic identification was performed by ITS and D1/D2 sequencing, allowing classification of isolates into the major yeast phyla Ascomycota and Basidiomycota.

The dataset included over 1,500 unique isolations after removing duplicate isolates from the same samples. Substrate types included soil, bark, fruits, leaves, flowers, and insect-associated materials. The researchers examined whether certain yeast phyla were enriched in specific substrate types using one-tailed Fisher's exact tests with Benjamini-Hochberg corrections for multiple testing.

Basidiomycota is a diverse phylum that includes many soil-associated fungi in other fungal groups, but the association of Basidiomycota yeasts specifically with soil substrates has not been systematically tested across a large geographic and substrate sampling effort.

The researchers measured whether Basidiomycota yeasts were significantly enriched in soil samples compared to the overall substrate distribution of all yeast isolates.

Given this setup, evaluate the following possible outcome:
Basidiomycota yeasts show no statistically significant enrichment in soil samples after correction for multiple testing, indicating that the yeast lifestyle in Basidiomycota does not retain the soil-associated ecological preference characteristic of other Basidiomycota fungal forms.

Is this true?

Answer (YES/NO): YES